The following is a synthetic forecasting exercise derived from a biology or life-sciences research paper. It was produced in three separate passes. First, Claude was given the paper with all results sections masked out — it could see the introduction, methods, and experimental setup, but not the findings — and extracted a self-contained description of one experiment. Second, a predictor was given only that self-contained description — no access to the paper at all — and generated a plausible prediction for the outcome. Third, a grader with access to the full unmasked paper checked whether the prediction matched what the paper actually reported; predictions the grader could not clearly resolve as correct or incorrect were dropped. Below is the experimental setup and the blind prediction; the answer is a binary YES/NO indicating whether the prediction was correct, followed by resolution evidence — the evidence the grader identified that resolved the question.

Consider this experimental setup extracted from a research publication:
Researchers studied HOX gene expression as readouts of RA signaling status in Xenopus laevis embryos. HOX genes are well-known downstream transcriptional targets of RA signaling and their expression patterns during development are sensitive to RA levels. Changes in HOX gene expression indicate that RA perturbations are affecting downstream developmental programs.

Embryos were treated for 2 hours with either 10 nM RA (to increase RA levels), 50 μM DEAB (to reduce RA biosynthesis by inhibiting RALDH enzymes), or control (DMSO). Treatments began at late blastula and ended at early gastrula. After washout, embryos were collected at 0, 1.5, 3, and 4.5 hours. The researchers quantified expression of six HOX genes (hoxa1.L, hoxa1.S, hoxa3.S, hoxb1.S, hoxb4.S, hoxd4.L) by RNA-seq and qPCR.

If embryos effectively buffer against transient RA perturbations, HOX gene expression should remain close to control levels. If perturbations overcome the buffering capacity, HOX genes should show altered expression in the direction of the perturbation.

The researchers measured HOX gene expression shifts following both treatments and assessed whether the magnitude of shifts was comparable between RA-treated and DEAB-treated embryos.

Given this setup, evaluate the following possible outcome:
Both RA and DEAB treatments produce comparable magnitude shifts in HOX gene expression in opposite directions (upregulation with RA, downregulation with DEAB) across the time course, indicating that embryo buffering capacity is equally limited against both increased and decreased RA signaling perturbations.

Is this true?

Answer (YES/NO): NO